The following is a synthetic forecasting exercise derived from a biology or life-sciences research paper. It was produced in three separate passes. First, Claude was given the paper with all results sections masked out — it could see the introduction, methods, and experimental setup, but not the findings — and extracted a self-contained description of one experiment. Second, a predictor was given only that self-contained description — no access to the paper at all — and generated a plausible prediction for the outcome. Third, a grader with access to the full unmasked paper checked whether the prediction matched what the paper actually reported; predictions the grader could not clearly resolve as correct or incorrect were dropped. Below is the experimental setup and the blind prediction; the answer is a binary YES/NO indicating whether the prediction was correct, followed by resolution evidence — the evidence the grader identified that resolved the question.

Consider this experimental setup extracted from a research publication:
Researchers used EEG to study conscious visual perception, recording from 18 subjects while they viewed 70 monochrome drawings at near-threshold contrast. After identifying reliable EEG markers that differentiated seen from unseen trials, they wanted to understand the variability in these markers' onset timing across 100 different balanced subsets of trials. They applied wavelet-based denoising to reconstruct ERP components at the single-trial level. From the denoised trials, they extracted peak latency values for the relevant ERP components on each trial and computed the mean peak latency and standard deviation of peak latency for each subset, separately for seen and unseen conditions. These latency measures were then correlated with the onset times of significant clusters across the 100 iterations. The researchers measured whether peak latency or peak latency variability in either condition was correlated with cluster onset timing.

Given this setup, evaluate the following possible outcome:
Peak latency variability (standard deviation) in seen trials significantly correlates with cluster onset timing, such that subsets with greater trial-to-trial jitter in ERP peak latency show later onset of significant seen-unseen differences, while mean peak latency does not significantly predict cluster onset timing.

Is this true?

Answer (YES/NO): NO